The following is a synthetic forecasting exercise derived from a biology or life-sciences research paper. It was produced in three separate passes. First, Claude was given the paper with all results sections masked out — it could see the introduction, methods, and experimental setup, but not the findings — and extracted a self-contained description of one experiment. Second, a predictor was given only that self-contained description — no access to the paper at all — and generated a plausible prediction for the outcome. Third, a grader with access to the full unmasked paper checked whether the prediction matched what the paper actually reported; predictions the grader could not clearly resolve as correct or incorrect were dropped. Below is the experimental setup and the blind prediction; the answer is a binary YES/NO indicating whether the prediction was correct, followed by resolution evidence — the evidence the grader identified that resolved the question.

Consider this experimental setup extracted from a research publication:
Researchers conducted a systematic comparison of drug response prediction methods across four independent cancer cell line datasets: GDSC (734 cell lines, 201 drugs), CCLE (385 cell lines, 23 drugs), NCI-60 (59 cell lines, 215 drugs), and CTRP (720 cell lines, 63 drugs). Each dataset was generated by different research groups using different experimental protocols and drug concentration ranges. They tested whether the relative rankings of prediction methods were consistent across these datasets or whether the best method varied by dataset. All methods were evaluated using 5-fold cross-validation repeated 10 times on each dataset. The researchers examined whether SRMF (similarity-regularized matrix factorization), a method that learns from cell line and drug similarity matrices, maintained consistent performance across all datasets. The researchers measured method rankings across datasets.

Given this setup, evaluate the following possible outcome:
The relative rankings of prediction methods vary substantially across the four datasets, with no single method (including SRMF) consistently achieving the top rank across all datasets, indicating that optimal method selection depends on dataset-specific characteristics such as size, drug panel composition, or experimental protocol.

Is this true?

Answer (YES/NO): NO